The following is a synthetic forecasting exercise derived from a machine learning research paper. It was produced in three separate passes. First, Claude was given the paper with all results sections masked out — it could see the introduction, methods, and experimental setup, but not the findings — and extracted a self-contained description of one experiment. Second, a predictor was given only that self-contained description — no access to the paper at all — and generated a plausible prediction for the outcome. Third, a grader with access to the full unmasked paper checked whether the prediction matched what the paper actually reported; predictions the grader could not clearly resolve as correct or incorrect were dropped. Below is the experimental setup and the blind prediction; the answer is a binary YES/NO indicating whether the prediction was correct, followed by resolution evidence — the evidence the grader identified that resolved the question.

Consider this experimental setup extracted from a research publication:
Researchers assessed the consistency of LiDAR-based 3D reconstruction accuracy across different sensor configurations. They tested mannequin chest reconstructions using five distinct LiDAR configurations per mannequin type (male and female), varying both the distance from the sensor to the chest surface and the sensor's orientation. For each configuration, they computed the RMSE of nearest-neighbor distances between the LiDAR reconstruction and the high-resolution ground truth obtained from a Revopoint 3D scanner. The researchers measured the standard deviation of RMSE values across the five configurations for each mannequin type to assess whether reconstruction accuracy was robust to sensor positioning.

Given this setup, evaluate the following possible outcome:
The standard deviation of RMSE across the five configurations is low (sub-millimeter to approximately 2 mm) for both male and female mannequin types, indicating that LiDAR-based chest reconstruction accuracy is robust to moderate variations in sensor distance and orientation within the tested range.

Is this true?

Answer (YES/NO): YES